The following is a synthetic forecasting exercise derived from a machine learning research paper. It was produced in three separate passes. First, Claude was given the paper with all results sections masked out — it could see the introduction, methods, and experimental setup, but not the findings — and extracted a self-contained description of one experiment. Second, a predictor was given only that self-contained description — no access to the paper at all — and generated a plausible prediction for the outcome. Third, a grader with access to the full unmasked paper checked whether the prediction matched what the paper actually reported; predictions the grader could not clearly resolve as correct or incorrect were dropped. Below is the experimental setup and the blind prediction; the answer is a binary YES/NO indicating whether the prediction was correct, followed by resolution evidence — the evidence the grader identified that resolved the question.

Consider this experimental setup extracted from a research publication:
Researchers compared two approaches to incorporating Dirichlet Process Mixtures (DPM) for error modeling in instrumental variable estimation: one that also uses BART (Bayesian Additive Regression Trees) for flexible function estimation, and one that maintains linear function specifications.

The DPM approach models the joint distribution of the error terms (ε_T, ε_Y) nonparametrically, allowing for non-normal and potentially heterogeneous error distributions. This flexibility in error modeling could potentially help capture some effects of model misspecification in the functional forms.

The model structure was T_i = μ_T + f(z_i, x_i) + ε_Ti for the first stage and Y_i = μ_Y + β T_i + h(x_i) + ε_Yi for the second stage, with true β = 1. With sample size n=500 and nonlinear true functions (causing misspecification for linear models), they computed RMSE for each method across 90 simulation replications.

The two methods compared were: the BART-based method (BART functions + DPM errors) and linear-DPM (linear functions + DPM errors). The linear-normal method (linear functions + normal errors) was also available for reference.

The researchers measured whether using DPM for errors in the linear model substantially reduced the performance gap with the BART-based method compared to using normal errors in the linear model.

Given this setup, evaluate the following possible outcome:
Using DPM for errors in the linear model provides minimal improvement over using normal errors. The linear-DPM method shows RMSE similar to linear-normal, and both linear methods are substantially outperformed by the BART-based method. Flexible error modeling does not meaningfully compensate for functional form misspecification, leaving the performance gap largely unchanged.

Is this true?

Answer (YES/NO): YES